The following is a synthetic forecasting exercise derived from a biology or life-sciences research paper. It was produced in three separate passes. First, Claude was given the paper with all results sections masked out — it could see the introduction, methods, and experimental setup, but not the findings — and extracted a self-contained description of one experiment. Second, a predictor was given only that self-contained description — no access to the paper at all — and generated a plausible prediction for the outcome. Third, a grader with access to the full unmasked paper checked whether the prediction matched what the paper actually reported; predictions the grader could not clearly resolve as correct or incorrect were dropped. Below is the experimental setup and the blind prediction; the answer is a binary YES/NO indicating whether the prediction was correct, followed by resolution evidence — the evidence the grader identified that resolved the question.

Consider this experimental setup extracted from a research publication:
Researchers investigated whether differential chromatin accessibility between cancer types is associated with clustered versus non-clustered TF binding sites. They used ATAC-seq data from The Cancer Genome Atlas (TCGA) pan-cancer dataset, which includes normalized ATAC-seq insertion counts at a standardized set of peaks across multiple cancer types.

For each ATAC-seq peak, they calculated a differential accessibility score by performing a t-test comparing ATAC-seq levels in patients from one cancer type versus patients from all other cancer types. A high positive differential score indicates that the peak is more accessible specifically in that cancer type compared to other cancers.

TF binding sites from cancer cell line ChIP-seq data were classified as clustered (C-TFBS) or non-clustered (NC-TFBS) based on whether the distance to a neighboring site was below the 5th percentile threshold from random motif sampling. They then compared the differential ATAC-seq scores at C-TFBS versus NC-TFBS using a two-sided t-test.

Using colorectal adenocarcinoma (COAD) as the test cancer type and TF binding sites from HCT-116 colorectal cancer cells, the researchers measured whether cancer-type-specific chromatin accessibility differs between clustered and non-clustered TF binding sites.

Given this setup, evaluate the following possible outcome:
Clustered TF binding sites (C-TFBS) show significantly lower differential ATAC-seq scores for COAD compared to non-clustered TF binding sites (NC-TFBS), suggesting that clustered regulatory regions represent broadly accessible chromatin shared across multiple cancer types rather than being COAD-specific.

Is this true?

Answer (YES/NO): NO